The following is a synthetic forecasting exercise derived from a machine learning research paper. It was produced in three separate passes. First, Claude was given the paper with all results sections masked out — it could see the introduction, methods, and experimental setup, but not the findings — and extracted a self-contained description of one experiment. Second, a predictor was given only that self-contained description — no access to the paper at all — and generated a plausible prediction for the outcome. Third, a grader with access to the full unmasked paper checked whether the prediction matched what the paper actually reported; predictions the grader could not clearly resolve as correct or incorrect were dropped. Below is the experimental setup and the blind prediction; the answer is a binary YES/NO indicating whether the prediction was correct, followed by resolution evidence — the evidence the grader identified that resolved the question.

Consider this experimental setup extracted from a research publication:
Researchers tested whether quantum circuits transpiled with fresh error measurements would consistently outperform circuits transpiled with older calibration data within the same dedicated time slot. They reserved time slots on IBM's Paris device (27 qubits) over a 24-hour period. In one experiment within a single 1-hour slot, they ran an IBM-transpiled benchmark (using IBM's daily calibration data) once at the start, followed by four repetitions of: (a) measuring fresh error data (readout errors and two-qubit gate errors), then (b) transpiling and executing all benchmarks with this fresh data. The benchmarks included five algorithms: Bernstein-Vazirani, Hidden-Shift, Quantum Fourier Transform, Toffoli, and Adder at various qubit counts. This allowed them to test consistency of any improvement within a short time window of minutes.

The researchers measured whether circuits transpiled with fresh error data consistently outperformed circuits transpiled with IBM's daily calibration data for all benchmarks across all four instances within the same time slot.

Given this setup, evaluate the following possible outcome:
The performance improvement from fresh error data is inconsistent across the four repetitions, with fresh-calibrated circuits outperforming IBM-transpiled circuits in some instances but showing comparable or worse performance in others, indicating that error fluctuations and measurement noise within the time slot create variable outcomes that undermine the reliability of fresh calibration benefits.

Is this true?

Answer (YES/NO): NO